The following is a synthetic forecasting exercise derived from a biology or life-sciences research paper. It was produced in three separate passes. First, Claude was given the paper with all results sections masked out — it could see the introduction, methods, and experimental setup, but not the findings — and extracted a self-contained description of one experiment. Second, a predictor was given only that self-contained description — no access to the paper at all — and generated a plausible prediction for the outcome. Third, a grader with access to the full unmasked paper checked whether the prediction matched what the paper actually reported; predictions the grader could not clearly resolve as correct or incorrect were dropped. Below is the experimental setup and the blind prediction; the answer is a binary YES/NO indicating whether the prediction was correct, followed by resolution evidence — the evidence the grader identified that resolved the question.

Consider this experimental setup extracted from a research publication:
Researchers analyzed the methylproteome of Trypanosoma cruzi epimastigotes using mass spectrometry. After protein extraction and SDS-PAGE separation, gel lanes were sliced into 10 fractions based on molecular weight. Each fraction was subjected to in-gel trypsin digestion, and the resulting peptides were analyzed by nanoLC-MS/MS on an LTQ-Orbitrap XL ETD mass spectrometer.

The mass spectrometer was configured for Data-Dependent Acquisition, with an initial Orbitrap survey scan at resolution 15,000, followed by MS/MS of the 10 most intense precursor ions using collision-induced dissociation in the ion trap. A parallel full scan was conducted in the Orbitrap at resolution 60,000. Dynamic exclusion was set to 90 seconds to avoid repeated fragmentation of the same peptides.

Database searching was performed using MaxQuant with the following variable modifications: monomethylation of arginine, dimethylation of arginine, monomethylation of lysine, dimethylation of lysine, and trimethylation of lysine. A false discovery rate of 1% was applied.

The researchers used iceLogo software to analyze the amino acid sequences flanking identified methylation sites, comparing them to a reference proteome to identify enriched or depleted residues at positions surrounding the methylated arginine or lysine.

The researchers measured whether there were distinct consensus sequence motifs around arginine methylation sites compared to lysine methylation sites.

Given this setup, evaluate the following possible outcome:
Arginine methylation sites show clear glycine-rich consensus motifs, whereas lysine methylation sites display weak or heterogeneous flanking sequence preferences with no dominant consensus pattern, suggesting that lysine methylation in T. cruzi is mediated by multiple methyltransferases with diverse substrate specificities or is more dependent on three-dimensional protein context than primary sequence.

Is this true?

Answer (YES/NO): NO